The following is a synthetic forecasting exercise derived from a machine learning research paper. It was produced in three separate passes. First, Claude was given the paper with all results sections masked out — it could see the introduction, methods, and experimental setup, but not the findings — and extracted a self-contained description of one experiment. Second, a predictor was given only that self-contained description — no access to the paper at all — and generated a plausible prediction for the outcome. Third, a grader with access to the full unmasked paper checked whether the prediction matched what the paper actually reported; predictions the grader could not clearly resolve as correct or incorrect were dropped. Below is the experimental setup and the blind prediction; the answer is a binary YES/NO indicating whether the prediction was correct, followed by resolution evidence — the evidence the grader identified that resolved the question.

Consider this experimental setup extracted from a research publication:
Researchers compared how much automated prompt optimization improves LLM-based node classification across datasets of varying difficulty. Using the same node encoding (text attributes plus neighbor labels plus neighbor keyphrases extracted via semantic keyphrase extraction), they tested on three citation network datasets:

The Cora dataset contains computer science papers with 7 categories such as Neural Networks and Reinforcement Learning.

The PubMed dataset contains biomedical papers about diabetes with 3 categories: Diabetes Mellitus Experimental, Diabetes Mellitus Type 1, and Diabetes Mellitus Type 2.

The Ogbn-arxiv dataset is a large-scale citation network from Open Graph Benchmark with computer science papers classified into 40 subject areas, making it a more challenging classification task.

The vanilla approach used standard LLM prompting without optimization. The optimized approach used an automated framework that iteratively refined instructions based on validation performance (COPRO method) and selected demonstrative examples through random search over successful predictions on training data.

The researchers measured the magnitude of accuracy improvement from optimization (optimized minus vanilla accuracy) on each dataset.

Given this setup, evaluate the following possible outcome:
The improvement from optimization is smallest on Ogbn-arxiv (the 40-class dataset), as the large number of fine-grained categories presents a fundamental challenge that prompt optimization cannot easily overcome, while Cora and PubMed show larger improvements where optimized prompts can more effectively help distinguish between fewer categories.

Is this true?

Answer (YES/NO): NO